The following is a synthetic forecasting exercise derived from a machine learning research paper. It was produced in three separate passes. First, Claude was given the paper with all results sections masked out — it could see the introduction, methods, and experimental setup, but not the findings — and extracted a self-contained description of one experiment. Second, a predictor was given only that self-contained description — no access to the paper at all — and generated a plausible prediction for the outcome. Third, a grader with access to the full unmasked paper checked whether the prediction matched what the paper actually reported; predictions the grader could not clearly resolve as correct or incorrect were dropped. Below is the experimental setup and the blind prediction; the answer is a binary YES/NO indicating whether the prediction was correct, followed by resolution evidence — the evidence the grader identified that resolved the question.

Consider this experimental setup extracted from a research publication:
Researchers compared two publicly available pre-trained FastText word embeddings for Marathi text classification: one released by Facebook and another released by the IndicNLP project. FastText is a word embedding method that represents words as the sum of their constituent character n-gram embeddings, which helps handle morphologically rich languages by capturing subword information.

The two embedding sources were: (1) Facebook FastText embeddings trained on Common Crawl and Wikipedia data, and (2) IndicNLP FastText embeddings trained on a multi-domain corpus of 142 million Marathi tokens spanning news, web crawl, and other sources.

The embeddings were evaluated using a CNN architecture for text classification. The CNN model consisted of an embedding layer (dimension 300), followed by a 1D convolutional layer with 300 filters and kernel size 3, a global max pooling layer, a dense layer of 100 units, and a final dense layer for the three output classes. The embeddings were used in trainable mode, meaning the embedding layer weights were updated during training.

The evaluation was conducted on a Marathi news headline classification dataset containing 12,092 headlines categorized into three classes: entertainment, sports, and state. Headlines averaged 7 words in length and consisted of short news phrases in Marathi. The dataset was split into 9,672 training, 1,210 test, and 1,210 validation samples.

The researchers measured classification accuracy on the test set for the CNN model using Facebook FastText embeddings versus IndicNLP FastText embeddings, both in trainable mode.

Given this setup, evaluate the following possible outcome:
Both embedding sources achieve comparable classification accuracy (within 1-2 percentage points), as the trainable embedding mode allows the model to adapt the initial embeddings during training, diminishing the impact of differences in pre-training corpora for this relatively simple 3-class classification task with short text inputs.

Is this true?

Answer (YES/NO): NO